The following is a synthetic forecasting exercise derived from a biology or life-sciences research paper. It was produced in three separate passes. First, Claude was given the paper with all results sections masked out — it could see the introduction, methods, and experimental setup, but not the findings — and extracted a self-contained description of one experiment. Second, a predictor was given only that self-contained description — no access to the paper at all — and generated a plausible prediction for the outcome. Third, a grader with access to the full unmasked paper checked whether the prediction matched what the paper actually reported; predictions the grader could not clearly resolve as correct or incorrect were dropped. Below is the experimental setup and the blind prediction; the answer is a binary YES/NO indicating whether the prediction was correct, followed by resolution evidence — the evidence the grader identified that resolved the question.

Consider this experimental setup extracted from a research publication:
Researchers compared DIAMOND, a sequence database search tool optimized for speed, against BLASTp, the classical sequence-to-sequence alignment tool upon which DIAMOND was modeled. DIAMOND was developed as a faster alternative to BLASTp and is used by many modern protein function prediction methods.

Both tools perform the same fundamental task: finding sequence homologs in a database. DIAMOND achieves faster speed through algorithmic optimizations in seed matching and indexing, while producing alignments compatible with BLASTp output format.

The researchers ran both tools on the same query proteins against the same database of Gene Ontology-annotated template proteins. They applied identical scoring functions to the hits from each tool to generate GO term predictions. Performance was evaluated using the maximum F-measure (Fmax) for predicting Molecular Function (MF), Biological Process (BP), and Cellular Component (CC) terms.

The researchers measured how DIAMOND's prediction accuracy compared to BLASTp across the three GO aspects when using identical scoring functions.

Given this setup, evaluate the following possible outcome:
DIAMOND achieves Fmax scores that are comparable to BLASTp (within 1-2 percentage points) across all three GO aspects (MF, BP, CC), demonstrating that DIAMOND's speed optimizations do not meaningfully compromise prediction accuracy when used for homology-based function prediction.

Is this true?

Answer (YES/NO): NO